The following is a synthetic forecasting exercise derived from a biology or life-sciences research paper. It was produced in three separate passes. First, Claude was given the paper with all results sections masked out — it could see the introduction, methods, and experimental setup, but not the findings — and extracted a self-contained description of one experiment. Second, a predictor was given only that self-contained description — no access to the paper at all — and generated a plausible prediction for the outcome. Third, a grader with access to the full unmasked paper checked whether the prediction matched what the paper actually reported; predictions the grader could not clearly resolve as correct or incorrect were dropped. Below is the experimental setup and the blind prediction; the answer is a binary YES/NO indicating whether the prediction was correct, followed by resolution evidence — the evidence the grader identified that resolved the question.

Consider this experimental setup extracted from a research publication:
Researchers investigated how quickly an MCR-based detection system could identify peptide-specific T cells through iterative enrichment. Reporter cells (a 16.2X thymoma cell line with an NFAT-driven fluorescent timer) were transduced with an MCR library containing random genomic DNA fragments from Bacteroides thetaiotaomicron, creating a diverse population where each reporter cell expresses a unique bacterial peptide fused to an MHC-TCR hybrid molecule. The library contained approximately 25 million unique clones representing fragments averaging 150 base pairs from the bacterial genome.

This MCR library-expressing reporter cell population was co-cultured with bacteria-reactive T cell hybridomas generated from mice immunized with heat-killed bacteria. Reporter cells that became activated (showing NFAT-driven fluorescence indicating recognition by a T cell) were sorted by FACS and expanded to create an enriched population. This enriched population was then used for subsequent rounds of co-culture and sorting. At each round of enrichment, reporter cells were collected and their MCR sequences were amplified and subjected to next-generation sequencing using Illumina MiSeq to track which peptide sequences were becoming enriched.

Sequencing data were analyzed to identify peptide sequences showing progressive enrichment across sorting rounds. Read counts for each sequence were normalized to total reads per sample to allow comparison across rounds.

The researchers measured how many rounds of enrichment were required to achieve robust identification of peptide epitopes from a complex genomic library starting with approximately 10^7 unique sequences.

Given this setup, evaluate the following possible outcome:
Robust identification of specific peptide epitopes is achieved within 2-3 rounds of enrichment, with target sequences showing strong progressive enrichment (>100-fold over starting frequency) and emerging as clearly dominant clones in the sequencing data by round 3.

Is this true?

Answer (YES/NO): NO